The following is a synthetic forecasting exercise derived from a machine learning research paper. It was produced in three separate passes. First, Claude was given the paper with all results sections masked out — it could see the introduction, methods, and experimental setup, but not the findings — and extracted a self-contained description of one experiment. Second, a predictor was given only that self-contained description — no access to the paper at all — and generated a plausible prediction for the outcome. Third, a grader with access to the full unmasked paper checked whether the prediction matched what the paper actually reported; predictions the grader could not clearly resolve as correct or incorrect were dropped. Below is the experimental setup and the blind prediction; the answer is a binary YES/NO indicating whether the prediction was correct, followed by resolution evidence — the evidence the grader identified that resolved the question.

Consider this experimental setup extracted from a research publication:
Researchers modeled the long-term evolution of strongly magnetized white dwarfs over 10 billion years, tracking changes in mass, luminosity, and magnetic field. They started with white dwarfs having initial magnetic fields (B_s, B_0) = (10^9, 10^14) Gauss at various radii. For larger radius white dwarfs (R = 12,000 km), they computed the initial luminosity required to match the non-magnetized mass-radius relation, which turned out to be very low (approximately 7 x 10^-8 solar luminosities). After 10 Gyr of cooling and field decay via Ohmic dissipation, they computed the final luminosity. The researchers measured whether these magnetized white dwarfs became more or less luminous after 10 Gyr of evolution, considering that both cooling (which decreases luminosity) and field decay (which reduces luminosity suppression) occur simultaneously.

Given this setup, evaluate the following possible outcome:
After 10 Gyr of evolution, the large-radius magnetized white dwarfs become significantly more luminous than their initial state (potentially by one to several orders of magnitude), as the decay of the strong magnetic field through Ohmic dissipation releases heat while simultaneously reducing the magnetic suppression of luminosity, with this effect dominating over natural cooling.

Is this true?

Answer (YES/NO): NO